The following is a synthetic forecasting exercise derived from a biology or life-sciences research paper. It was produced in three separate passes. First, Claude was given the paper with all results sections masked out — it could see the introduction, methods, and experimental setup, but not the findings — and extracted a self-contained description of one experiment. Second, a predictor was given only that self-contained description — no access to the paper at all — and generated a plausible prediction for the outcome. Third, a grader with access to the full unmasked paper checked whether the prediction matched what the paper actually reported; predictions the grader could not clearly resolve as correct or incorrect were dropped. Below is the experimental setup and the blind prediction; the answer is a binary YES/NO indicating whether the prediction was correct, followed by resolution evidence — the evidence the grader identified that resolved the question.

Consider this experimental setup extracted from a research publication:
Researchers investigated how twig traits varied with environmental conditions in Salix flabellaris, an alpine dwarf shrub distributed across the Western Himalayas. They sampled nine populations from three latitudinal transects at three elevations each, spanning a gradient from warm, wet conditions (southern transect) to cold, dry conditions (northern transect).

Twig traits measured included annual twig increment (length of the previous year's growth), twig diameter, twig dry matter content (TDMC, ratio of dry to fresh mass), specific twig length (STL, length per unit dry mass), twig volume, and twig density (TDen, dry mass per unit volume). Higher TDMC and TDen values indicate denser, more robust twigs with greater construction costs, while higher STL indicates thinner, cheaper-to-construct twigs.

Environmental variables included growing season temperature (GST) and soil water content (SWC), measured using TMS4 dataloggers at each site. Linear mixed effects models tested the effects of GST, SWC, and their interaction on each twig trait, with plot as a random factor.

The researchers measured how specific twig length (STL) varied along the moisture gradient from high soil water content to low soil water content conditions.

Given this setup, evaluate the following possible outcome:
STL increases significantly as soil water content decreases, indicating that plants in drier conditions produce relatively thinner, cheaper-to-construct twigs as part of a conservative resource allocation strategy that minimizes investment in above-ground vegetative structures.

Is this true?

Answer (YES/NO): NO